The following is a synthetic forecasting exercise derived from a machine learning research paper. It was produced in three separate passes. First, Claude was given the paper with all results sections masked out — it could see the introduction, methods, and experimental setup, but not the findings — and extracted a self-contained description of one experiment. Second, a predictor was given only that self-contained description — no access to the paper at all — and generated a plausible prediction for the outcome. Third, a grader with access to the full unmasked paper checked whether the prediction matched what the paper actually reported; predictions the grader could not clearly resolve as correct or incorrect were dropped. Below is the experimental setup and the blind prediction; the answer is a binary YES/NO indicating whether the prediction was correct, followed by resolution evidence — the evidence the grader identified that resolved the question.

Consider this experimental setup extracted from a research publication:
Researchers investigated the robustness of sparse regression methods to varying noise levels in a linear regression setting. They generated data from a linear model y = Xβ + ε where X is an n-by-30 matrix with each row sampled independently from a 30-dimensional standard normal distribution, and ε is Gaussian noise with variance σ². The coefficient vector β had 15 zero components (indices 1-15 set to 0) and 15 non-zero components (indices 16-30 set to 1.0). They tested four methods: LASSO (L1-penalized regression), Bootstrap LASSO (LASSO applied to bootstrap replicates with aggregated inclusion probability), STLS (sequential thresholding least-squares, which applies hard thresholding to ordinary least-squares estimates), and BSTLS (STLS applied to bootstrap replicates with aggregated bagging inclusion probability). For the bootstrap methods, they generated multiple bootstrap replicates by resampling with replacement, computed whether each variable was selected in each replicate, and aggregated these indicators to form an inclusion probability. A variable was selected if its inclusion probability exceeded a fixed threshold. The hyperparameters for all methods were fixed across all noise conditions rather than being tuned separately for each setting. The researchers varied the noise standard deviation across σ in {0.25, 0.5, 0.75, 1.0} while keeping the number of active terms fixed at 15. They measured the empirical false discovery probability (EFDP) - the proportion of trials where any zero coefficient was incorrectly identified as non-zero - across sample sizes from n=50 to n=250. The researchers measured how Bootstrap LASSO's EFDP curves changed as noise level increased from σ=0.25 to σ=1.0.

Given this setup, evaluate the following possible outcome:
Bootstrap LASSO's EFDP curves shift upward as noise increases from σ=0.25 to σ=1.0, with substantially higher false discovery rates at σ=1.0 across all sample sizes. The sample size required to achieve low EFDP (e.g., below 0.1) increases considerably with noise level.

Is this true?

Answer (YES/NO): YES